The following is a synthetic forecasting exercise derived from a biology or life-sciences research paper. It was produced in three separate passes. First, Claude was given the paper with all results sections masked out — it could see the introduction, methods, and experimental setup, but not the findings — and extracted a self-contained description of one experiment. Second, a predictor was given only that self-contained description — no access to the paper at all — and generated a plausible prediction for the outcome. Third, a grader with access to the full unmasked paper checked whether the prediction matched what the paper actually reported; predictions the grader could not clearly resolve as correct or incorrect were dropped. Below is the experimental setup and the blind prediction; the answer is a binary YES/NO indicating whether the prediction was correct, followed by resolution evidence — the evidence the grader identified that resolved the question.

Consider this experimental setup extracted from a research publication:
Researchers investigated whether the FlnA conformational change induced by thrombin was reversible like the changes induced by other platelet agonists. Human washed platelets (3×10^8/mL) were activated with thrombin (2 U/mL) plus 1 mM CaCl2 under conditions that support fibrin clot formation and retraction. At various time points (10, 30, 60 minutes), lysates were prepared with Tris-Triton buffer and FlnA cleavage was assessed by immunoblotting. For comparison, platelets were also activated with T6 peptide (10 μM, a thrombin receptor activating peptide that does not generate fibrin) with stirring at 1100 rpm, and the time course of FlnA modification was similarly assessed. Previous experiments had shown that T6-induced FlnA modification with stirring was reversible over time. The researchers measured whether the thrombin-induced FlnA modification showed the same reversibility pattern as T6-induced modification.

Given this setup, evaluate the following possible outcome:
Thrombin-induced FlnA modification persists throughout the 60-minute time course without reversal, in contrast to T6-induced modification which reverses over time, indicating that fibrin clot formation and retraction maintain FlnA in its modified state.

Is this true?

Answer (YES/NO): YES